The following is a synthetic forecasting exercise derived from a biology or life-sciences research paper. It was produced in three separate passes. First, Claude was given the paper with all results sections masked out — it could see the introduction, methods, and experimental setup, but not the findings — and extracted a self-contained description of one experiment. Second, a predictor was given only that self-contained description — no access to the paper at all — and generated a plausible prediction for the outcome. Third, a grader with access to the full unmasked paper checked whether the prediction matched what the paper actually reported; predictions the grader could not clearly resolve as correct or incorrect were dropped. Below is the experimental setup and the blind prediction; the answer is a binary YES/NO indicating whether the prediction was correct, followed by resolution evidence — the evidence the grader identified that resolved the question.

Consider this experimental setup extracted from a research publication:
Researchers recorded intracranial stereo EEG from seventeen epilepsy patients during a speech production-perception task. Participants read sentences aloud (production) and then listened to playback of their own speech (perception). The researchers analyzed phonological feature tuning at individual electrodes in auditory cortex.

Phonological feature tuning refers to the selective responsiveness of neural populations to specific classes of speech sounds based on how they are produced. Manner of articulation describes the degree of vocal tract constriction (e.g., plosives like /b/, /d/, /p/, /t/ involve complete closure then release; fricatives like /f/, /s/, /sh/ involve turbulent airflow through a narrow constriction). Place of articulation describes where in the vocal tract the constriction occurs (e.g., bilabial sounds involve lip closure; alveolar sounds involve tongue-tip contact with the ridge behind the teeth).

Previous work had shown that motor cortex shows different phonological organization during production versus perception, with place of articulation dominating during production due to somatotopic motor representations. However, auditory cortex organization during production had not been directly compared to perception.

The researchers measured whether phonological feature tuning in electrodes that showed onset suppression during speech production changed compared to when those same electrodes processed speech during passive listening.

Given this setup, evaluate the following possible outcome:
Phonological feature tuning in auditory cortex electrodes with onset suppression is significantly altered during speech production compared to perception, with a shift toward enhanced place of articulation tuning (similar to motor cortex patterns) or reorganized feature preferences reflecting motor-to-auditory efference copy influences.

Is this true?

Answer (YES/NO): NO